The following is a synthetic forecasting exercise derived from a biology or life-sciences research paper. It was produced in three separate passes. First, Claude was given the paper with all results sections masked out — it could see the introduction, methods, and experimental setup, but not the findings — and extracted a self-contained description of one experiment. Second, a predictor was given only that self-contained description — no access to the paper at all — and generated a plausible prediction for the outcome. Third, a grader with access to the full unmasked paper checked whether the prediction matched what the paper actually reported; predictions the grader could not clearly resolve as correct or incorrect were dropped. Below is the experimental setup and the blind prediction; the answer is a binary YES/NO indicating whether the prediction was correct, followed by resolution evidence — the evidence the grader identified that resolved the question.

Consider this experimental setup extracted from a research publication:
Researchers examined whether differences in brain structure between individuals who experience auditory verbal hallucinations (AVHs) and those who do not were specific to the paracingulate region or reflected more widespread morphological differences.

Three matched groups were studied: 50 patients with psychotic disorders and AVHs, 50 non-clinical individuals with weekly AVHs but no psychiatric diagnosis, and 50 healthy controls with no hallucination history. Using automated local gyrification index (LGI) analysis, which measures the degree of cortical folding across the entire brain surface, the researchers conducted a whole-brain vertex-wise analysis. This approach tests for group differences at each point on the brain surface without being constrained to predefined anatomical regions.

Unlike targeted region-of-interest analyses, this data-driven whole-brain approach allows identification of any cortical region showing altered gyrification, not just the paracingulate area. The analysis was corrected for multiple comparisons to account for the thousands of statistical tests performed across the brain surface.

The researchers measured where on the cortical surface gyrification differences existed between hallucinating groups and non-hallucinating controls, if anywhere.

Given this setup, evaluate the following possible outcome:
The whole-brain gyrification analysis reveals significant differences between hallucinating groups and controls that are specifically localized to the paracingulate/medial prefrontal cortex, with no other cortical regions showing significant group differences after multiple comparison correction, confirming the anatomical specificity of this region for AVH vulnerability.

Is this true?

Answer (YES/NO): NO